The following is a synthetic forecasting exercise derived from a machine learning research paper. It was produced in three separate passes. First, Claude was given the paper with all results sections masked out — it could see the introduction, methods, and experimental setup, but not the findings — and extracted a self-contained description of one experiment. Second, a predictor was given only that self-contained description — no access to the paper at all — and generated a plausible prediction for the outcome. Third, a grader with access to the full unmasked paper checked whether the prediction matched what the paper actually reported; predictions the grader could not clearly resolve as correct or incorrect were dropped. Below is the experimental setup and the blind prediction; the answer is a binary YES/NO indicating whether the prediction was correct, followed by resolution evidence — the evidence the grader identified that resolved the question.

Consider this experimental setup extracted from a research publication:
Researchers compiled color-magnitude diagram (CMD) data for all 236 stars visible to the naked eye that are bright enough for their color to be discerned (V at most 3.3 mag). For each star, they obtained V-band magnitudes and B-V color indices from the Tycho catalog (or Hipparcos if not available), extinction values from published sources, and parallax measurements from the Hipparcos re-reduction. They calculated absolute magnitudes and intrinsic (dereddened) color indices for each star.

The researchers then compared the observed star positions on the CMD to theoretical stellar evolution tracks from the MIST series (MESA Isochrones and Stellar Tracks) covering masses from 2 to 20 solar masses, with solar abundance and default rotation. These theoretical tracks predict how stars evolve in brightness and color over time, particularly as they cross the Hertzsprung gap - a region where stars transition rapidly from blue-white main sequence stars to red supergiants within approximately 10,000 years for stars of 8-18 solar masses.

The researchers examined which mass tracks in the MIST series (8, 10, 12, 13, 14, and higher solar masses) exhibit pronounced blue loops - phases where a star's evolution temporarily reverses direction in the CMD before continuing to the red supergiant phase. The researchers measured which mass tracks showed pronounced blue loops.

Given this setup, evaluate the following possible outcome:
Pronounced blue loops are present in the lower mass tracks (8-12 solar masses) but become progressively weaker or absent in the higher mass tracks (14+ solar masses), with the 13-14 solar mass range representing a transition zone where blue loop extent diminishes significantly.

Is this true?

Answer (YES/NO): NO